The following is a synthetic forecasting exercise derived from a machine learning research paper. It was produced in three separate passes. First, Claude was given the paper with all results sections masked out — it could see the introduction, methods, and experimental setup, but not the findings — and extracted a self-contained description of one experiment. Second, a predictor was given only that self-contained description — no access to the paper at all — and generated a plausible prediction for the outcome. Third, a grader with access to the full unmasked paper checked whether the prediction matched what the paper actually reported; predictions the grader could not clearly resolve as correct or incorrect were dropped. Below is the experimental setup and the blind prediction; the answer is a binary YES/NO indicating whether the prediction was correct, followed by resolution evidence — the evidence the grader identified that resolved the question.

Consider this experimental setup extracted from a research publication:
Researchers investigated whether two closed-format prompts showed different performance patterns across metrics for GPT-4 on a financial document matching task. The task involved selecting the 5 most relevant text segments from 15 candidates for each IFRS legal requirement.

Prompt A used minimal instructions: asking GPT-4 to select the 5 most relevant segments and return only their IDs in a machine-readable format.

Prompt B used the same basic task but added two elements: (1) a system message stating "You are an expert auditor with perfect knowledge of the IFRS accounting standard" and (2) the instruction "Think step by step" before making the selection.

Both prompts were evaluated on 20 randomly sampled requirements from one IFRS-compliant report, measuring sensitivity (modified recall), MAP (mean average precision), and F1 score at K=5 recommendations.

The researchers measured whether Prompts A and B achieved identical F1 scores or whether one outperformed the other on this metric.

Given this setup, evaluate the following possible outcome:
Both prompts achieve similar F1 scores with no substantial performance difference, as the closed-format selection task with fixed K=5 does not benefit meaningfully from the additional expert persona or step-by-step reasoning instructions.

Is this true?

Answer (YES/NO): YES